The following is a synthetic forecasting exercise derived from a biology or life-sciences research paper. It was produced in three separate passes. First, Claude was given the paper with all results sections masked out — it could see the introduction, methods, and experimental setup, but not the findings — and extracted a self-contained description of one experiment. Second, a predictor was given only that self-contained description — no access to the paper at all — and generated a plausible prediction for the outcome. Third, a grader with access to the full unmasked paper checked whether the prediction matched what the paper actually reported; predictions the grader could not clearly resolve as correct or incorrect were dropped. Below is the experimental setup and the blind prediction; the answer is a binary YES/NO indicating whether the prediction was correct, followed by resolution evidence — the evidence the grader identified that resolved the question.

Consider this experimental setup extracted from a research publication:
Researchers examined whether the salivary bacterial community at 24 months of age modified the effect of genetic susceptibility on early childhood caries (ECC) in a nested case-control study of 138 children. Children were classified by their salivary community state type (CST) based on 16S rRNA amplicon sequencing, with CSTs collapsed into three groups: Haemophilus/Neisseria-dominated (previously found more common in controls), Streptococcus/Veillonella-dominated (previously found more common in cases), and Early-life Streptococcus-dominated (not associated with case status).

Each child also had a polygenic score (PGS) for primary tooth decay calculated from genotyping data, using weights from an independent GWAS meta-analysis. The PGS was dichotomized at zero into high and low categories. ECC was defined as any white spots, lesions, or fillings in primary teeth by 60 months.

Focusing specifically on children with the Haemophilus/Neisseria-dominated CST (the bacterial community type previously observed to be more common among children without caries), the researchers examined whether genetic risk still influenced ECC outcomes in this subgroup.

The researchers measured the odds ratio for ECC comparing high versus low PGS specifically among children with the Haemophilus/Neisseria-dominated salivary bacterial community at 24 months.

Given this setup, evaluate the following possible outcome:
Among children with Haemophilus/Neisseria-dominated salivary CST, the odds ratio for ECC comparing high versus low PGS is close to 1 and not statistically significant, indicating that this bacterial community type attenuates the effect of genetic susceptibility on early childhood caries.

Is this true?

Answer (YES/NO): NO